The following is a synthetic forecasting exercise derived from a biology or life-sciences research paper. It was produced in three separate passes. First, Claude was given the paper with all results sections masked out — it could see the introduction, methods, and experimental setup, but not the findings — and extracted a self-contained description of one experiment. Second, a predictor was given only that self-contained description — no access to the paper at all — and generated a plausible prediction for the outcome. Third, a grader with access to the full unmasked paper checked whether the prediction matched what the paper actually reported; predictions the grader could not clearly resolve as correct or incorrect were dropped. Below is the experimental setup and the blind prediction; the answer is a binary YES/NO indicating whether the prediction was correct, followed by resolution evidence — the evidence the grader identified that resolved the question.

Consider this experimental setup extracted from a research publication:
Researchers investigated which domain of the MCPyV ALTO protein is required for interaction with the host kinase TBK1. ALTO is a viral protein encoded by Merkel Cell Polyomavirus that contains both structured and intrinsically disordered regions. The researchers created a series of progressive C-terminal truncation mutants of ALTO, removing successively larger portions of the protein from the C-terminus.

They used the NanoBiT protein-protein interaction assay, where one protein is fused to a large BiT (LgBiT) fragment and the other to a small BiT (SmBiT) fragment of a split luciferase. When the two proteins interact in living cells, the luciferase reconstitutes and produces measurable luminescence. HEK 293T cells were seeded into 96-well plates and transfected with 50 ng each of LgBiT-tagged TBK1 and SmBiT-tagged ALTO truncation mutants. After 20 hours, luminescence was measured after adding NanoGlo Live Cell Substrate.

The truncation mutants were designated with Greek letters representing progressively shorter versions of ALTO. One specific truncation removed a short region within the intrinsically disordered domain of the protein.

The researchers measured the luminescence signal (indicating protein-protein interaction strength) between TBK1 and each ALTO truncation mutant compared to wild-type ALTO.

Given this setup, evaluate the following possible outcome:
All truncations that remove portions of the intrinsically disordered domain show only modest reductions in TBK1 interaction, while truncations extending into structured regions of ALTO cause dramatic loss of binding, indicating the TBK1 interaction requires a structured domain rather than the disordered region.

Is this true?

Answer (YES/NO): NO